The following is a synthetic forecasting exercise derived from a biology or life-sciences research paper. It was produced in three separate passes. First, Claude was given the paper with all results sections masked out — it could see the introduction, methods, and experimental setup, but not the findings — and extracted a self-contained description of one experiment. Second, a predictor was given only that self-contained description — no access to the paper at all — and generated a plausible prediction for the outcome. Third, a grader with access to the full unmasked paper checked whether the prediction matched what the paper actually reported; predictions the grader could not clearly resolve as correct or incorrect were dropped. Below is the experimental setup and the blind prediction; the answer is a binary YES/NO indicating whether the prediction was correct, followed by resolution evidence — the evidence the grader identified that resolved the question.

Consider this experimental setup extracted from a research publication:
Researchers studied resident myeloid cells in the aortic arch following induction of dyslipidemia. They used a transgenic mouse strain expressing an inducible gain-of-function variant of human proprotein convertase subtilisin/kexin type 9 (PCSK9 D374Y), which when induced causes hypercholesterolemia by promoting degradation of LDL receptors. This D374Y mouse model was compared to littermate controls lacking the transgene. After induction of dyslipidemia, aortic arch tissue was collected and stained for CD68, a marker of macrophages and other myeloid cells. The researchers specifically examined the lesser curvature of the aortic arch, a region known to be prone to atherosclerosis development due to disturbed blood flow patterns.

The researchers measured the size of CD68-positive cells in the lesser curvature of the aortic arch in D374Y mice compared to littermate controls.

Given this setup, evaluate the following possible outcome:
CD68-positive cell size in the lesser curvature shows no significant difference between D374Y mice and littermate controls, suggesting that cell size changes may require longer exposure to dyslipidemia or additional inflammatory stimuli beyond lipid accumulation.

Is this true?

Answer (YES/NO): NO